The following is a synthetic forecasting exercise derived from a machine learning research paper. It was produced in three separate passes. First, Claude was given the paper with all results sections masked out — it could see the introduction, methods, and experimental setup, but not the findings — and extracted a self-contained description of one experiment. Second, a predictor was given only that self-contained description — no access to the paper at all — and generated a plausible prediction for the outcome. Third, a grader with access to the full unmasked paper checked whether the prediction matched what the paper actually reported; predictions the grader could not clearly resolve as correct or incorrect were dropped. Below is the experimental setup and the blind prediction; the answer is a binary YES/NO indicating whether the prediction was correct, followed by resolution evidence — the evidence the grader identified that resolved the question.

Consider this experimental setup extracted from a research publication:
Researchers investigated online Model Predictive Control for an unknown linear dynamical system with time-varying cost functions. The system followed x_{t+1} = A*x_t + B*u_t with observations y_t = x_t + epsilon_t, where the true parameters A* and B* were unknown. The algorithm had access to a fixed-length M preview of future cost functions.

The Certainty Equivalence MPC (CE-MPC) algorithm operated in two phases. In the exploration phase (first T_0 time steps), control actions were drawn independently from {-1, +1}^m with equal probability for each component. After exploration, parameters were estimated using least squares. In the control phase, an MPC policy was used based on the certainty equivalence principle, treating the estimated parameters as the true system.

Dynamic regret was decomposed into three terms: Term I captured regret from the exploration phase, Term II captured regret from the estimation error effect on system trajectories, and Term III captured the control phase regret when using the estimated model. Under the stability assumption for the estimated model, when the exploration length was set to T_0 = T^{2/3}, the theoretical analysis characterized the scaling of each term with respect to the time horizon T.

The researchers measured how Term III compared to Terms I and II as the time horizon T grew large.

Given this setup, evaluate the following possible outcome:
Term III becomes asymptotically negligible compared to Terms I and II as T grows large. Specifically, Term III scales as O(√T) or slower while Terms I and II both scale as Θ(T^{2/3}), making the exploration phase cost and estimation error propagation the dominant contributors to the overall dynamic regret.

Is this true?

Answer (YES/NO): YES